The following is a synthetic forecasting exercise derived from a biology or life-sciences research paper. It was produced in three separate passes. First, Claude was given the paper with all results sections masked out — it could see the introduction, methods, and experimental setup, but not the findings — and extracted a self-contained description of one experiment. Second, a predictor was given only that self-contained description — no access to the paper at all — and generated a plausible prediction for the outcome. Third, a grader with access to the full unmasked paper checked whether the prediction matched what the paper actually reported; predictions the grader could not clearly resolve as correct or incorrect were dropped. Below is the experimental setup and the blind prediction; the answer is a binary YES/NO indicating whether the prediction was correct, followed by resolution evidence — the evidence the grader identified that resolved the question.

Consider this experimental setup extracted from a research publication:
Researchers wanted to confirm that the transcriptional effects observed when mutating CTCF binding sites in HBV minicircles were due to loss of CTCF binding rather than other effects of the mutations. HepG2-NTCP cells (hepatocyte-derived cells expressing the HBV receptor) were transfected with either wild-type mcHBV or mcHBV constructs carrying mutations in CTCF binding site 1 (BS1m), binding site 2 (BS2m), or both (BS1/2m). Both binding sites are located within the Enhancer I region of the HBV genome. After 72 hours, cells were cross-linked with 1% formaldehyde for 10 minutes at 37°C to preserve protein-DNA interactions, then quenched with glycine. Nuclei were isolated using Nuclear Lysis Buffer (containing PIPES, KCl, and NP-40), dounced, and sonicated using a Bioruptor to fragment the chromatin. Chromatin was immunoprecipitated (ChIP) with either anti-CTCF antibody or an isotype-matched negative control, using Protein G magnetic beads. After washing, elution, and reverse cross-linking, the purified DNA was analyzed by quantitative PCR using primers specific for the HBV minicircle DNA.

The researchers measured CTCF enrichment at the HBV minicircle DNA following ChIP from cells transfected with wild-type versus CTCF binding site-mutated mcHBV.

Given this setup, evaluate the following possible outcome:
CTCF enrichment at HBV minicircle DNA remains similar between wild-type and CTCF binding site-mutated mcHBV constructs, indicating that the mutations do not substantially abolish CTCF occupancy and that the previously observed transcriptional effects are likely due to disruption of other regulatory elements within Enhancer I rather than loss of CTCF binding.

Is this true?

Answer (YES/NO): NO